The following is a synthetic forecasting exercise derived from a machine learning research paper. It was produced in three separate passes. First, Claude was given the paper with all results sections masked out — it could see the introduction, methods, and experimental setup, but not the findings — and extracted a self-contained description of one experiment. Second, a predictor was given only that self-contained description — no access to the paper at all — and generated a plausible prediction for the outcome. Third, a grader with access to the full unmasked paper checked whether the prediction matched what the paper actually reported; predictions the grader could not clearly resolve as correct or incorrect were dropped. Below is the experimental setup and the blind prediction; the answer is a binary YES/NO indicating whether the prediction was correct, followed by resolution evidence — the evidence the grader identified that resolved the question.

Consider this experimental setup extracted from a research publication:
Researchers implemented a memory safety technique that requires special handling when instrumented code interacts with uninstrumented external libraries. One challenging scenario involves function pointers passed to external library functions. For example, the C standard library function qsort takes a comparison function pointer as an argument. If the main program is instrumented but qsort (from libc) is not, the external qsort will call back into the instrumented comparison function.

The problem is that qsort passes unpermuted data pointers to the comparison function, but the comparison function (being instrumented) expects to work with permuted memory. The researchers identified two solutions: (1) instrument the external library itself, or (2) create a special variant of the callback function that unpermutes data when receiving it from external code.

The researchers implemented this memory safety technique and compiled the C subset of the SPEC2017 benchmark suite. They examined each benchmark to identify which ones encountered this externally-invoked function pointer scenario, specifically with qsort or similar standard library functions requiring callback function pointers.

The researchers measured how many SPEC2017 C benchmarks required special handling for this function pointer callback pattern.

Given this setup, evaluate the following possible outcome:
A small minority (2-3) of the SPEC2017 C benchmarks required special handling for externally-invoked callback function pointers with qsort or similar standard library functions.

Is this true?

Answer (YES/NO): YES